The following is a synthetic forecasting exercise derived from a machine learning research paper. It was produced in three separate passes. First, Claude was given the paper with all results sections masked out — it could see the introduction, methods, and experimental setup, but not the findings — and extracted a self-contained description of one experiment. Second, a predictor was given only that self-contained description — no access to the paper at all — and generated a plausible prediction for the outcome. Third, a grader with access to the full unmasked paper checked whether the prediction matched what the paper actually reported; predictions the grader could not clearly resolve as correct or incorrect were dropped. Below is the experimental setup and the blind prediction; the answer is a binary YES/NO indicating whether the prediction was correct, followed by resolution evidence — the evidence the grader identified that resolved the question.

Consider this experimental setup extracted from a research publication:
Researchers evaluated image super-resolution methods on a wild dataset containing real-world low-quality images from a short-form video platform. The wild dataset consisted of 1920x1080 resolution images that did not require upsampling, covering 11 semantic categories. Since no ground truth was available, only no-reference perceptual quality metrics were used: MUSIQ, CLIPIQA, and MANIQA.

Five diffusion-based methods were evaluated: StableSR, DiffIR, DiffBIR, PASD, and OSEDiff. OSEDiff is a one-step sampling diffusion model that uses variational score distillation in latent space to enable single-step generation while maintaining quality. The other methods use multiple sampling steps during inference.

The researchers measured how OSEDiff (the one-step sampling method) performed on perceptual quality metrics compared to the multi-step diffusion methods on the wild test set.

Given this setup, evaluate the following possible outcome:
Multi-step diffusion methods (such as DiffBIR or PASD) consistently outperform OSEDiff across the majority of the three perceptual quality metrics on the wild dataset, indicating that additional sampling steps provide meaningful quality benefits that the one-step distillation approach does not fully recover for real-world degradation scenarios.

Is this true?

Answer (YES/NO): NO